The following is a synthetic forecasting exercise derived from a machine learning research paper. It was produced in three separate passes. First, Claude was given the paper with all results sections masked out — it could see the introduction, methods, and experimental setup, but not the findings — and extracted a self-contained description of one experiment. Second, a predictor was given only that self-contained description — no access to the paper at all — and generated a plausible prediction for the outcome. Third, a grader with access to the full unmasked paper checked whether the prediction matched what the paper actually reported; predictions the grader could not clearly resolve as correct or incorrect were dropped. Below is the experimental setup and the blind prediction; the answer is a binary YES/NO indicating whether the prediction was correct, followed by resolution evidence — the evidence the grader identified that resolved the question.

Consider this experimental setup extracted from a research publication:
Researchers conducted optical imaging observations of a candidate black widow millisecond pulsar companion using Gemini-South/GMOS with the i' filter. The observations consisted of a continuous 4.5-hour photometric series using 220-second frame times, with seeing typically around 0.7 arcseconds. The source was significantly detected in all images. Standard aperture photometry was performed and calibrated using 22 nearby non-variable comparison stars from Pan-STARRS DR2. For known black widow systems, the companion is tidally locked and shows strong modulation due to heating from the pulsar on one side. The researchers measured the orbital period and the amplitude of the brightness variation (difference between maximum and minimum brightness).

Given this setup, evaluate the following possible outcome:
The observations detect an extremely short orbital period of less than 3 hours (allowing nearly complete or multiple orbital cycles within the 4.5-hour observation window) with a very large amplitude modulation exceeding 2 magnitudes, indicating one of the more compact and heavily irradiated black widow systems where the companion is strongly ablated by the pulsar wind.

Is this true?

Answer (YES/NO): NO